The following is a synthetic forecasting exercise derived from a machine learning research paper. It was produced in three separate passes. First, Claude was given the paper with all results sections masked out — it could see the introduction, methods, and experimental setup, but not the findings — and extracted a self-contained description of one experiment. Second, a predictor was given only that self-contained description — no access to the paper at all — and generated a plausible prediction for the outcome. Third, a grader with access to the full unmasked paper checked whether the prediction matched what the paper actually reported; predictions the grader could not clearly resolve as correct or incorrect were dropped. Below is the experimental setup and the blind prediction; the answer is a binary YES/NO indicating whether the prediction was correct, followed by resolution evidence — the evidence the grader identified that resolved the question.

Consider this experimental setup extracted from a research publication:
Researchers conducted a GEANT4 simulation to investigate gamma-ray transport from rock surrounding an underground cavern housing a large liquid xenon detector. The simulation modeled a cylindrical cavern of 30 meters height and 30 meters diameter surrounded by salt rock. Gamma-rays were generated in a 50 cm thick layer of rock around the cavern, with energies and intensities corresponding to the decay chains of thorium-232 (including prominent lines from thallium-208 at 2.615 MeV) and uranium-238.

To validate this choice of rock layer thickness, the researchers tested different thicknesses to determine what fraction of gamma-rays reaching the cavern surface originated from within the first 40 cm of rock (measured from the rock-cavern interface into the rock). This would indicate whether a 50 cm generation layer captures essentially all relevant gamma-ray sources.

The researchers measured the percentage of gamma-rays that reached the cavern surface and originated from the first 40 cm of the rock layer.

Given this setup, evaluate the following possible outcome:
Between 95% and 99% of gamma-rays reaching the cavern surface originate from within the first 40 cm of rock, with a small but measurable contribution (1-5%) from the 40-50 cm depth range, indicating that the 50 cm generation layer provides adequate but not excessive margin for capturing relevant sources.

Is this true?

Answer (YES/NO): YES